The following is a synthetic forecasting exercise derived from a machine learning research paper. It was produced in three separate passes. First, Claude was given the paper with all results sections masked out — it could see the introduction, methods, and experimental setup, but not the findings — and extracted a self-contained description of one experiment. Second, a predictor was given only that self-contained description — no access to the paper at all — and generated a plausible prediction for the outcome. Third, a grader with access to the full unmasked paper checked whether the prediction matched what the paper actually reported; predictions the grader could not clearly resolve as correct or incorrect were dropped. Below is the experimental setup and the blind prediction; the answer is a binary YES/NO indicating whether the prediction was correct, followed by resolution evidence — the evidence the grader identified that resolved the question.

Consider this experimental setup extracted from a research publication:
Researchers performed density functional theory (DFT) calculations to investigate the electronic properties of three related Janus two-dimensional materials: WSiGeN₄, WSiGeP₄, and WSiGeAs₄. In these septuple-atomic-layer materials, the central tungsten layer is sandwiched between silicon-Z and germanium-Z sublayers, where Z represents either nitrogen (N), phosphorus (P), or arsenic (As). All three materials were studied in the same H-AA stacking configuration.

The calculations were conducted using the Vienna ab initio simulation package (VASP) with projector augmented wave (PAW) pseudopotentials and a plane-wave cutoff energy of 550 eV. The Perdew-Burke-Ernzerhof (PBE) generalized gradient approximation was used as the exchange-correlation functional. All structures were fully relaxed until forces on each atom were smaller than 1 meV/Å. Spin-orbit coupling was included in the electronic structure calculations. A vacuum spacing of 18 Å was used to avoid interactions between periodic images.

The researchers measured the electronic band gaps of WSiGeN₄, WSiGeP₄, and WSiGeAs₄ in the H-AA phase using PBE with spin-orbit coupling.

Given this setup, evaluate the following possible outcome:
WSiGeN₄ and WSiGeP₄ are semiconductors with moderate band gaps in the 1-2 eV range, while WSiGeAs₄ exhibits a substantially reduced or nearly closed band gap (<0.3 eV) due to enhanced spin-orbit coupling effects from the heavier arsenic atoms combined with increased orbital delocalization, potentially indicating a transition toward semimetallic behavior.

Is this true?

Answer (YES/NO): NO